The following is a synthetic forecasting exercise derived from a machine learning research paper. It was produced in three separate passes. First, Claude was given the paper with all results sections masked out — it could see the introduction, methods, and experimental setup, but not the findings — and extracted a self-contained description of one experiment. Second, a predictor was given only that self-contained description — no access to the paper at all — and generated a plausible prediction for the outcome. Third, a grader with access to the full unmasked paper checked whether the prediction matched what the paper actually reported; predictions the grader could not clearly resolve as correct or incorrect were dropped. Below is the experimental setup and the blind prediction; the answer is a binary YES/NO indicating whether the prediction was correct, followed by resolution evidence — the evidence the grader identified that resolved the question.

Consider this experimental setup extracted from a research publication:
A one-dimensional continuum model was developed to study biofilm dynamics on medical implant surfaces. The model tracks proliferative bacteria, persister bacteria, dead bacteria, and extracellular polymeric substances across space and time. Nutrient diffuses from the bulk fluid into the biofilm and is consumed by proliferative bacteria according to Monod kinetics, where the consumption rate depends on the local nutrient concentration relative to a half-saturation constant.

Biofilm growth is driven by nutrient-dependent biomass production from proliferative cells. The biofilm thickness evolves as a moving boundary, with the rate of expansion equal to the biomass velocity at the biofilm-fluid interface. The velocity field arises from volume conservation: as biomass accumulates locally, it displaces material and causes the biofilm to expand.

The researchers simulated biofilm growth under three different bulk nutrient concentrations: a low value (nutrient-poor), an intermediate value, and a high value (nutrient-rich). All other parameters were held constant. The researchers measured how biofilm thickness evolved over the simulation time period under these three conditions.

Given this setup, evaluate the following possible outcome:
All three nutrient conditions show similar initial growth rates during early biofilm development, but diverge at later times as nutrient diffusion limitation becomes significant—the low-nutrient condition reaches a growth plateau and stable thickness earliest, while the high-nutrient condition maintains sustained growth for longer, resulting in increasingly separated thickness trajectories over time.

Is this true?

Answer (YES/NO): NO